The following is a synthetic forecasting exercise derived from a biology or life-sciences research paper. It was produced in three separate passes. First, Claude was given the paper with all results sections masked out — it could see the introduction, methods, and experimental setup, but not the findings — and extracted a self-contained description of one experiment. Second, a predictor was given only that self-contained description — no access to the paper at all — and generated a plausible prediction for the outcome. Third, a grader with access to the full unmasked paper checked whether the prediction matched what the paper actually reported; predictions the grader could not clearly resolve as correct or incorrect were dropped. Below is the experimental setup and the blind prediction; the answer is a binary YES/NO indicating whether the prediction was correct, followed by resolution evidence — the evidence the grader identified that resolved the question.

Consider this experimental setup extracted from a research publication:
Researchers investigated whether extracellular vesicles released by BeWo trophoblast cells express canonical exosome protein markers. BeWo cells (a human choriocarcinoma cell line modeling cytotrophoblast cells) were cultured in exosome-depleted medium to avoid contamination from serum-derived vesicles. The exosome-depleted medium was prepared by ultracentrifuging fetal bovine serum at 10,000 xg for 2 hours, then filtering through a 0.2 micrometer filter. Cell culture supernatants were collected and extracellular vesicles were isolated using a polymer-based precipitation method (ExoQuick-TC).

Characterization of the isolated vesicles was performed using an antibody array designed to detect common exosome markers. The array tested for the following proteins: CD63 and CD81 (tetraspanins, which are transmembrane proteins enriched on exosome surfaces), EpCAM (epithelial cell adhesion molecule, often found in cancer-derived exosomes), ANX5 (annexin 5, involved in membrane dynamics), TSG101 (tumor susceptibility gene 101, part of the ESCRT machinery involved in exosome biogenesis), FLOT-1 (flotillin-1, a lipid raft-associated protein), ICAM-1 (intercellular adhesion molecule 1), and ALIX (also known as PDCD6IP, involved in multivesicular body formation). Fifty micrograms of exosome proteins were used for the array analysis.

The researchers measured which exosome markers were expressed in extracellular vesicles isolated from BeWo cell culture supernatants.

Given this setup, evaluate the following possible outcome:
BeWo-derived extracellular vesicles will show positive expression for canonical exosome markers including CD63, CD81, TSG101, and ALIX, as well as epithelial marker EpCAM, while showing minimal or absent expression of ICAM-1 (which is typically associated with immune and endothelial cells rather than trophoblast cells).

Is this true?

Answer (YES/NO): NO